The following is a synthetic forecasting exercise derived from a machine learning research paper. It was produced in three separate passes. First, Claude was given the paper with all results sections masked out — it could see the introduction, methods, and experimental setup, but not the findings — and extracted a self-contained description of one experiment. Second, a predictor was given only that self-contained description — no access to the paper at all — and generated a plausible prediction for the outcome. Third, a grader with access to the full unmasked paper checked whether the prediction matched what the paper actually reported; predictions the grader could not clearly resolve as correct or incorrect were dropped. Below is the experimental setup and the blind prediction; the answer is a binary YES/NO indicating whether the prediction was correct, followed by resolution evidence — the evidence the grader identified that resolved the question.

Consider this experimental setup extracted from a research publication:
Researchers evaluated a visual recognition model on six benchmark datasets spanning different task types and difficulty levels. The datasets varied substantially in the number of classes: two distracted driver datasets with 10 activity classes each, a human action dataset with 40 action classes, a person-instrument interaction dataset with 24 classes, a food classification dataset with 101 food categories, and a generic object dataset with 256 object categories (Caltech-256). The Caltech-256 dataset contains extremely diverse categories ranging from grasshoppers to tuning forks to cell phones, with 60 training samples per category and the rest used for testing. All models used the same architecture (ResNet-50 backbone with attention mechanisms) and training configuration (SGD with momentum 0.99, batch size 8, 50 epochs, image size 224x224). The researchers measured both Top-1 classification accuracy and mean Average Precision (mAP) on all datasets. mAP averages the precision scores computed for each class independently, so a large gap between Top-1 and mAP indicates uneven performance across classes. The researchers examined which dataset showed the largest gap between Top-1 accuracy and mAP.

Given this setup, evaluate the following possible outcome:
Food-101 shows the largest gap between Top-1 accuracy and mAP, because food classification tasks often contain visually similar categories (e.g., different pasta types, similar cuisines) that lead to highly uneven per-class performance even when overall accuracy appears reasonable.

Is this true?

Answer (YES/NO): NO